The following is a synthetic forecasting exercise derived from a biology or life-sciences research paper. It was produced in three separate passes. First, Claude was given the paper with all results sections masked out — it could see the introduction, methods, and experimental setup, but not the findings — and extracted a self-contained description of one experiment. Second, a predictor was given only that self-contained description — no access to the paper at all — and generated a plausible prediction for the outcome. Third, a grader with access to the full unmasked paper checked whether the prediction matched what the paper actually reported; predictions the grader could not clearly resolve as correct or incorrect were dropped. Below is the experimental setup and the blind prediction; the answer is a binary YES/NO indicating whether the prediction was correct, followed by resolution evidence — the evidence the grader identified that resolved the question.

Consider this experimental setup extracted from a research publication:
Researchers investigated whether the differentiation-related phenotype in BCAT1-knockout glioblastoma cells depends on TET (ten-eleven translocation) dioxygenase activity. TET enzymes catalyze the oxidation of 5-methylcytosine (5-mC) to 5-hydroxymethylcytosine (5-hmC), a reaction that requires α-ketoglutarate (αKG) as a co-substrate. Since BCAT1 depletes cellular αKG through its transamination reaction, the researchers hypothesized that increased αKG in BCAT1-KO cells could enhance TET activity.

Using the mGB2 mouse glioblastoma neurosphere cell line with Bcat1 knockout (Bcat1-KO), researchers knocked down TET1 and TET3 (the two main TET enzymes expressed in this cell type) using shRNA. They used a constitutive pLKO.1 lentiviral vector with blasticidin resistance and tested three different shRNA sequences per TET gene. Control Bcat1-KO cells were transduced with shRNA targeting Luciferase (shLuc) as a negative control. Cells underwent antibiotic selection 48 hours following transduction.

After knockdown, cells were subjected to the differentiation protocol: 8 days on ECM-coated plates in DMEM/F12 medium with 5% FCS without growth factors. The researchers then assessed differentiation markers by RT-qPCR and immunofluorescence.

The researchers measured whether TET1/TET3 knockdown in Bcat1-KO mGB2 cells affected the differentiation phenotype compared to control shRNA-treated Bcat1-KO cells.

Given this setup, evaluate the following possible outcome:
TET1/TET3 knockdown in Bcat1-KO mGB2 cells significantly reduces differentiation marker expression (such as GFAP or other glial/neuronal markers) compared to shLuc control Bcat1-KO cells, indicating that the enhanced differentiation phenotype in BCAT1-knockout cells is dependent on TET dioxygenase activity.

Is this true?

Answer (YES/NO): YES